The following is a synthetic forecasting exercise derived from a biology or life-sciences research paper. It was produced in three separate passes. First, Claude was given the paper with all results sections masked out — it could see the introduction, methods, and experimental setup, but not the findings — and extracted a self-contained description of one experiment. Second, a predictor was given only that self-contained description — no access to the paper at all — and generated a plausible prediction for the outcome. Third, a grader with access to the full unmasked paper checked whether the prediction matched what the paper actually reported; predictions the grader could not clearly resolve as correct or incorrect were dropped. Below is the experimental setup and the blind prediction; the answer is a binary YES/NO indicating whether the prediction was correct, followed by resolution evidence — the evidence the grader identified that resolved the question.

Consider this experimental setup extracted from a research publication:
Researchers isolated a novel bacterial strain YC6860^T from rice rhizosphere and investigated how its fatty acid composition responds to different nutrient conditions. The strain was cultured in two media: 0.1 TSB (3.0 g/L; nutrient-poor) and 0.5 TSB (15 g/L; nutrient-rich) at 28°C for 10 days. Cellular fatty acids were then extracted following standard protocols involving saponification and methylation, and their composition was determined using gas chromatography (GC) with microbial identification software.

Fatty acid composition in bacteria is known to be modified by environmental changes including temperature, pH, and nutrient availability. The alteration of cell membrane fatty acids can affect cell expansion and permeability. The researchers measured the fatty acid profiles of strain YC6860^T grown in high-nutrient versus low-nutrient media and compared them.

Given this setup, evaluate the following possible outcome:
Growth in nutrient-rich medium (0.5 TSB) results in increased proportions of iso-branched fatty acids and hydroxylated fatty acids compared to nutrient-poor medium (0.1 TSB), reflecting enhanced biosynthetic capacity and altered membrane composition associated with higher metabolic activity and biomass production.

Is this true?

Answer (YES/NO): NO